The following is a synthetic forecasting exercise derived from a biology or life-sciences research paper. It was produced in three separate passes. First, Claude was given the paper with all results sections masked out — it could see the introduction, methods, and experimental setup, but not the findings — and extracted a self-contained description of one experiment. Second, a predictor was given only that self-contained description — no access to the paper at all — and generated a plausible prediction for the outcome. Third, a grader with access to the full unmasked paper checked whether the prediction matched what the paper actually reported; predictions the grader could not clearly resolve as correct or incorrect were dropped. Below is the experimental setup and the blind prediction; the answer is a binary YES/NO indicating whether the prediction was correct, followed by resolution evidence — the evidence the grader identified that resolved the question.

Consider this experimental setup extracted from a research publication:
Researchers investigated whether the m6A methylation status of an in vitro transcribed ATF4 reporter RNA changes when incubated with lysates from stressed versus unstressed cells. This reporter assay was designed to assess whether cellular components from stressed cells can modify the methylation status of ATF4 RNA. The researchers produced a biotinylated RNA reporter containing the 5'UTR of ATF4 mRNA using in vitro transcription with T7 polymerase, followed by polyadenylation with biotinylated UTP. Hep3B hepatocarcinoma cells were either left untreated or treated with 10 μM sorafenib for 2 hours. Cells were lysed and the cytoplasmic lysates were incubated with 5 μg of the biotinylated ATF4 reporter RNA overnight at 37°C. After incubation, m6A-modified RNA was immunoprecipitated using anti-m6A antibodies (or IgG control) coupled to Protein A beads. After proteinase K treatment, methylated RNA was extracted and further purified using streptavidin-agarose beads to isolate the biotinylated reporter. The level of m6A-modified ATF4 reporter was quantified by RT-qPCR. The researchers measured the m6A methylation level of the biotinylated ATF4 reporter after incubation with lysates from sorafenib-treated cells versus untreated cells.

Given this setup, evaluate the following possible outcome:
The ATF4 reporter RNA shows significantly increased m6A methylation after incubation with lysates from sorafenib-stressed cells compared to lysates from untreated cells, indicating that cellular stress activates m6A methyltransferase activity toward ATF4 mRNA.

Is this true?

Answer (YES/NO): NO